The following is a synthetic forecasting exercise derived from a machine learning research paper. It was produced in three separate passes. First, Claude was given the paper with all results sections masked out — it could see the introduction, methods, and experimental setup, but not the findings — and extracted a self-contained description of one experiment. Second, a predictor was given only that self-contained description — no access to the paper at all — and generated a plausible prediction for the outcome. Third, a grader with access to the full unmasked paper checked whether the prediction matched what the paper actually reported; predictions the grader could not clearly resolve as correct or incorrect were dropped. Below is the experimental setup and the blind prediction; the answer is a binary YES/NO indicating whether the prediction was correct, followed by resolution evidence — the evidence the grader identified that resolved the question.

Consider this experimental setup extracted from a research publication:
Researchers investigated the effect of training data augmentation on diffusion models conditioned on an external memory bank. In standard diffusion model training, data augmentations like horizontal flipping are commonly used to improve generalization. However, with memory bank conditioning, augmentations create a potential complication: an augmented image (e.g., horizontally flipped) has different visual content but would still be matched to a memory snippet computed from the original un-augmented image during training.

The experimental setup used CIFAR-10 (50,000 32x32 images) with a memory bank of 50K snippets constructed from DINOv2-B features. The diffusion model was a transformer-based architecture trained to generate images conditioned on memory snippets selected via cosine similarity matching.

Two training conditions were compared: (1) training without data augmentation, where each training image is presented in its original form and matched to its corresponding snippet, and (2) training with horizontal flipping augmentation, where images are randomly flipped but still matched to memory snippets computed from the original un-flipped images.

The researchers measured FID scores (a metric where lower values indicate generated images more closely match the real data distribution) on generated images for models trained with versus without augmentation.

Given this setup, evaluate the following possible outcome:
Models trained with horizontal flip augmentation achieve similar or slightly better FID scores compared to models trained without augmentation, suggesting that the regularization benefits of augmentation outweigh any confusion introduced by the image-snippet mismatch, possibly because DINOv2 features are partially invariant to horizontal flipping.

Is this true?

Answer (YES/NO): NO